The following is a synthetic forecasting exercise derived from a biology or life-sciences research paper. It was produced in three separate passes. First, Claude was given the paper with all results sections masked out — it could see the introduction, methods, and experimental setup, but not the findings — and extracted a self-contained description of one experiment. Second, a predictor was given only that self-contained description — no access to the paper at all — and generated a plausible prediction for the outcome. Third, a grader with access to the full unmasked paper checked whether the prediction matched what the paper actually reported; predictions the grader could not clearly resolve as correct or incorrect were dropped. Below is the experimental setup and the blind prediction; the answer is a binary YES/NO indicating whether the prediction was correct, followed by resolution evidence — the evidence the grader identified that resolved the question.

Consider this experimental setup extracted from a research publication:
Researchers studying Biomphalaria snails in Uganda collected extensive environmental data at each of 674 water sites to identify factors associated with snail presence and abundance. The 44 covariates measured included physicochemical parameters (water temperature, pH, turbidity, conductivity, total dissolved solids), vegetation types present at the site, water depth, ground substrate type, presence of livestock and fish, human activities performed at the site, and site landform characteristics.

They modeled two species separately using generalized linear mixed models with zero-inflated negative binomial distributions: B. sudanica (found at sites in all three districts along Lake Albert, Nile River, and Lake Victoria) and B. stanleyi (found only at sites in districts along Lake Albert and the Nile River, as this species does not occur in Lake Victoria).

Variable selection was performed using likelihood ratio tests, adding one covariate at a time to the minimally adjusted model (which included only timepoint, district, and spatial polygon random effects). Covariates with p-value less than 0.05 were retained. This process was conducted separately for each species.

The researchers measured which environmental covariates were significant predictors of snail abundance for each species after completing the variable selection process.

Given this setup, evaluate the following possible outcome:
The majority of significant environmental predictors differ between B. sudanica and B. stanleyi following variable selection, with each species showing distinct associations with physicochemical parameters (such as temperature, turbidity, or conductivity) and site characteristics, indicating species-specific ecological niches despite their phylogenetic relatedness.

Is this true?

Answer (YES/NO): NO